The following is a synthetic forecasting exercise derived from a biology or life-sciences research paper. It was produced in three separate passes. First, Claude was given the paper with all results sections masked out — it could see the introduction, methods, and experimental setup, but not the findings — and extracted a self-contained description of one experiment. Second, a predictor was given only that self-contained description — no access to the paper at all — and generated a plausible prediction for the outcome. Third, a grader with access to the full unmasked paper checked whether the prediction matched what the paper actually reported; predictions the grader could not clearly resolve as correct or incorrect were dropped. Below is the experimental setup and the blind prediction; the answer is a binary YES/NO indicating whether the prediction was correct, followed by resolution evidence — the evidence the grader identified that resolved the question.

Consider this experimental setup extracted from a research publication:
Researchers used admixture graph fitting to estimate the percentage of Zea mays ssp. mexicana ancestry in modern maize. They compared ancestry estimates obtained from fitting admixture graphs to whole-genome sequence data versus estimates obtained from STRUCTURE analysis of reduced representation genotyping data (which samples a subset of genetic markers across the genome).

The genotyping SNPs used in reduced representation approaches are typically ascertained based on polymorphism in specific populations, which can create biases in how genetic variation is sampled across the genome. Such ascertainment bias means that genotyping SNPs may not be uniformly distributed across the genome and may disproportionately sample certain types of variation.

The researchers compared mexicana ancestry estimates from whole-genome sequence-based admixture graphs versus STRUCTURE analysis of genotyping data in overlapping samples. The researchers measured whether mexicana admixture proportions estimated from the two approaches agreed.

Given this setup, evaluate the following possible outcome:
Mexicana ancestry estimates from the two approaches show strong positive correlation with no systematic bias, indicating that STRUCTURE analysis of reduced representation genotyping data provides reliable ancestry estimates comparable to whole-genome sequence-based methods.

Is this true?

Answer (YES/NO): NO